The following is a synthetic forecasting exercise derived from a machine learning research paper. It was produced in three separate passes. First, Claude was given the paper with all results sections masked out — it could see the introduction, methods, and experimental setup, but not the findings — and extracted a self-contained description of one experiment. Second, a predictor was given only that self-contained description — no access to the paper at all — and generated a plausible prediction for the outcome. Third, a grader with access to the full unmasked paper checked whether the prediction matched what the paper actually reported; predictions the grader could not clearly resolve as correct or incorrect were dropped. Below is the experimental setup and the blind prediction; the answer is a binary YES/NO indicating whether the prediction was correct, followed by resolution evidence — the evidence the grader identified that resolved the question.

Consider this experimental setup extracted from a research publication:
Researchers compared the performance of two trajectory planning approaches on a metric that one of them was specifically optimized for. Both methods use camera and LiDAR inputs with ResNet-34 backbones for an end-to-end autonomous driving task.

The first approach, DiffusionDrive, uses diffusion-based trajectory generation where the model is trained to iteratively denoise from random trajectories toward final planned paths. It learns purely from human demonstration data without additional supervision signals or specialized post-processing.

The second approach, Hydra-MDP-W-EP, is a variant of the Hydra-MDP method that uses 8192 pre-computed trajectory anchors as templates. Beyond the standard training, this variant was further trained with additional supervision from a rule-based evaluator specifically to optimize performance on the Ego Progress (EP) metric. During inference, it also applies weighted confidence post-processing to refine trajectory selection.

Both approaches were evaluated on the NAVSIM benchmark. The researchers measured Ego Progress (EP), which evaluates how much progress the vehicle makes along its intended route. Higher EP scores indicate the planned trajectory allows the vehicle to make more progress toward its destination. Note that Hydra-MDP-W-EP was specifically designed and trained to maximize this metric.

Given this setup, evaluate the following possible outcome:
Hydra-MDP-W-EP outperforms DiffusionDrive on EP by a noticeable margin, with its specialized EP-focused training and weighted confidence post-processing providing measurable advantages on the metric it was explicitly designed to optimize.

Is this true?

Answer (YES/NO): NO